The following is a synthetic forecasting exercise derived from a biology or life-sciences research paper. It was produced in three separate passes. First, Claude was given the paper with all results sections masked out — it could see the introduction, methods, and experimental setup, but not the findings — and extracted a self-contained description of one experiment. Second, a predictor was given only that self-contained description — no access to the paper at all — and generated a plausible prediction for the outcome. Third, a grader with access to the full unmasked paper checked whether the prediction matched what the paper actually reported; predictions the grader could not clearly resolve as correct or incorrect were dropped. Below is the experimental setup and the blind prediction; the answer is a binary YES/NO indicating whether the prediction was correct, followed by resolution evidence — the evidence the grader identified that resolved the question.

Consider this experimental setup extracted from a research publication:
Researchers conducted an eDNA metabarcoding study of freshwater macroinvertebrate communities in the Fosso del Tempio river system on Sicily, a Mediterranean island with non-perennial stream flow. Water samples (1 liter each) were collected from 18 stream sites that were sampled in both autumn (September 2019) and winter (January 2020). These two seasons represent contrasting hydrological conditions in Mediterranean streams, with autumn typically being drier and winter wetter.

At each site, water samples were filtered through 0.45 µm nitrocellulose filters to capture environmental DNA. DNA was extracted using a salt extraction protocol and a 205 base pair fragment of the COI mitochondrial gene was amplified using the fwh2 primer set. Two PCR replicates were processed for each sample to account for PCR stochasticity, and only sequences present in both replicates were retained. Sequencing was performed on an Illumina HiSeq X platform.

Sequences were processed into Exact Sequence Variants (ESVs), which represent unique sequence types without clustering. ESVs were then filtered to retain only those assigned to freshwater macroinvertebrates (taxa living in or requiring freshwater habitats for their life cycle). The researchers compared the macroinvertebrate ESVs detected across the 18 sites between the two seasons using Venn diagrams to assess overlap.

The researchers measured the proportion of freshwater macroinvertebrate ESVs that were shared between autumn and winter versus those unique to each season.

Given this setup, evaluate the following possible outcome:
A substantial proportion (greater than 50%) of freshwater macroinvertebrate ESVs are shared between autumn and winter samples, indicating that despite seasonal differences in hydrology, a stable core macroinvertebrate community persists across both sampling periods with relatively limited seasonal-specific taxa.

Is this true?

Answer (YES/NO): NO